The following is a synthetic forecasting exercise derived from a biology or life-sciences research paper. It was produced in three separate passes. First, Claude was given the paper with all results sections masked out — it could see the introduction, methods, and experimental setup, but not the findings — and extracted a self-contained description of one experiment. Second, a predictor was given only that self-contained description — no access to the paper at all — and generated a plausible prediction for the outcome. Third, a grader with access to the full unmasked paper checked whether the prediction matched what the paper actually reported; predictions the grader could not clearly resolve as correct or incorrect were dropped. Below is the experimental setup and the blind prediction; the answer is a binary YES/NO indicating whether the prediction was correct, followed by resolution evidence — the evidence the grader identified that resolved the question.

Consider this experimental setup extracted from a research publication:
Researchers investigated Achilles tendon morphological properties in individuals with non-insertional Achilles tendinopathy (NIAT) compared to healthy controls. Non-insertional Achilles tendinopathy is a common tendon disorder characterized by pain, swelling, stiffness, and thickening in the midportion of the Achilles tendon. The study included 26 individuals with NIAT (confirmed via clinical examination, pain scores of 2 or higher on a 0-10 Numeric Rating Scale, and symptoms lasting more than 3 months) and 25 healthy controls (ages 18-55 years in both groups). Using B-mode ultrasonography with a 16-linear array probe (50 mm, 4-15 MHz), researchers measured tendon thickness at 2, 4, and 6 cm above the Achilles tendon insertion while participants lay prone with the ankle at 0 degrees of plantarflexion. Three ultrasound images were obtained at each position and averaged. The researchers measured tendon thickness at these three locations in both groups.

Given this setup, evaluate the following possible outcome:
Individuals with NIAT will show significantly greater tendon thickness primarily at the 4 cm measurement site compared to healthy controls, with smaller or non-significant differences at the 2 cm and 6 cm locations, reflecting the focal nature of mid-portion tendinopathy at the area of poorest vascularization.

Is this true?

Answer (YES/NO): NO